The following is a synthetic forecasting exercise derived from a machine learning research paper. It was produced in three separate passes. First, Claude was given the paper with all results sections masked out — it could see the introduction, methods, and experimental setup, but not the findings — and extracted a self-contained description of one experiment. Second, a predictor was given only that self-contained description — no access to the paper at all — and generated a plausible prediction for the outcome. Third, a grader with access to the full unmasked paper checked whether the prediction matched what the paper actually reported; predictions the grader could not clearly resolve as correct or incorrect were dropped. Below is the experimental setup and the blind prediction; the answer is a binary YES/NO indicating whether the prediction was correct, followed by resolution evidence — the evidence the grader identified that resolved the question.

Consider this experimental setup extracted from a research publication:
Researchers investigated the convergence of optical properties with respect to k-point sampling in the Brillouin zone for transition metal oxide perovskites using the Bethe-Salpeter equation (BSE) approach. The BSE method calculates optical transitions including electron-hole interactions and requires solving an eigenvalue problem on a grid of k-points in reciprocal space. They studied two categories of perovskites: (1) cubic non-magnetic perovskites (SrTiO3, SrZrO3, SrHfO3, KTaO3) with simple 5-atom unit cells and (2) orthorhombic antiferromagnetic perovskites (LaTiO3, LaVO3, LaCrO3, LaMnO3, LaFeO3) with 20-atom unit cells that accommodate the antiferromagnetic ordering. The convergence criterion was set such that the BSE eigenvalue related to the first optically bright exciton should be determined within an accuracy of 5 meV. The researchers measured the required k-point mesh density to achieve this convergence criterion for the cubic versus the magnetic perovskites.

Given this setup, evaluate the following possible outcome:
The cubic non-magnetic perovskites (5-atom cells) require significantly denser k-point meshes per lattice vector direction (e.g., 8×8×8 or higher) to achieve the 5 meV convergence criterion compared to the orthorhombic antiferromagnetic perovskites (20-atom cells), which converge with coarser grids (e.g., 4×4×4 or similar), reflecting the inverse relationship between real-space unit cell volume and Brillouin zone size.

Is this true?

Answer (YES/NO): NO